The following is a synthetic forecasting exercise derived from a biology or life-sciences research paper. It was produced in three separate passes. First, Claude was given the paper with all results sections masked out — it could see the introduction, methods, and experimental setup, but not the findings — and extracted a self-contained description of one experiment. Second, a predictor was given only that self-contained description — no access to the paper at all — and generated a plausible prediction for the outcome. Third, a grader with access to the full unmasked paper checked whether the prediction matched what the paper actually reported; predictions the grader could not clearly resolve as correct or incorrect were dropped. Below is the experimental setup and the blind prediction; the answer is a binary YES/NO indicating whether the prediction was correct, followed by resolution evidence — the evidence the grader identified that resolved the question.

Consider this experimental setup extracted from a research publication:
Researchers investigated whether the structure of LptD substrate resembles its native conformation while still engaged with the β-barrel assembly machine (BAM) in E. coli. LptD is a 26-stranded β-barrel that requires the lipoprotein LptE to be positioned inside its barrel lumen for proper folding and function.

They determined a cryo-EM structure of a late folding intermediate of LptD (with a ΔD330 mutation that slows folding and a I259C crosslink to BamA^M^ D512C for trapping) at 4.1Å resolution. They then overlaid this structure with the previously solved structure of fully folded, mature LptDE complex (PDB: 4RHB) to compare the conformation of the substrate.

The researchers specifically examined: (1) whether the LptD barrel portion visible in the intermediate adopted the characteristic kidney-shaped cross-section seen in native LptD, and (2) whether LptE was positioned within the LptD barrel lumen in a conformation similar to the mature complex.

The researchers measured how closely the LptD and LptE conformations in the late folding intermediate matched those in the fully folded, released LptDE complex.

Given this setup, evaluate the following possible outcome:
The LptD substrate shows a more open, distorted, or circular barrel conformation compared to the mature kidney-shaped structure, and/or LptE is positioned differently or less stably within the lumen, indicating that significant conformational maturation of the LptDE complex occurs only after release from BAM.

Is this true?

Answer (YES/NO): NO